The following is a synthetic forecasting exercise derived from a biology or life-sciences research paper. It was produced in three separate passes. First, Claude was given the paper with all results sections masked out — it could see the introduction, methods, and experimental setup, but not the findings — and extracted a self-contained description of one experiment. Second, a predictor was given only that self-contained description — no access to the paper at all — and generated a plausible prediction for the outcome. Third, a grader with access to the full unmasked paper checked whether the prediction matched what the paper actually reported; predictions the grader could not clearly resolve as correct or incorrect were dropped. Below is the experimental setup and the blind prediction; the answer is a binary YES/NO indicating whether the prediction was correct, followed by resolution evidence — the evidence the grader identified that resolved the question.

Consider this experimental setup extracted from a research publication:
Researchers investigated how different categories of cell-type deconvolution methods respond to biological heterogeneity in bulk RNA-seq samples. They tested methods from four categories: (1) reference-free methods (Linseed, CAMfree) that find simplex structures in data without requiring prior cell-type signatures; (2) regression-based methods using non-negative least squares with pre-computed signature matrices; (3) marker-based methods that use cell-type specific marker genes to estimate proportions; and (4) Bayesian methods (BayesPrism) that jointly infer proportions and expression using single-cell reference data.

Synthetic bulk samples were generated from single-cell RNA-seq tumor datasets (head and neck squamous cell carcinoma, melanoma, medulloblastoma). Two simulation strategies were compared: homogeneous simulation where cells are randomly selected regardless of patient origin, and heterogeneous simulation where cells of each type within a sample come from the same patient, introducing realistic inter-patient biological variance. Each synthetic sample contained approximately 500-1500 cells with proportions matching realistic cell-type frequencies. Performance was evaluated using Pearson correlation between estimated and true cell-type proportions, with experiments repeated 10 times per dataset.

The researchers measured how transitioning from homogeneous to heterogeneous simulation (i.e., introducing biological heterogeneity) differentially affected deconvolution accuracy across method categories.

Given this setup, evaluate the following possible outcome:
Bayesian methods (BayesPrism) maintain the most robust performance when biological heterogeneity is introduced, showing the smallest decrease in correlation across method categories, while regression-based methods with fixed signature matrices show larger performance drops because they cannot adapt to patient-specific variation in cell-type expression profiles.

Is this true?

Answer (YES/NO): NO